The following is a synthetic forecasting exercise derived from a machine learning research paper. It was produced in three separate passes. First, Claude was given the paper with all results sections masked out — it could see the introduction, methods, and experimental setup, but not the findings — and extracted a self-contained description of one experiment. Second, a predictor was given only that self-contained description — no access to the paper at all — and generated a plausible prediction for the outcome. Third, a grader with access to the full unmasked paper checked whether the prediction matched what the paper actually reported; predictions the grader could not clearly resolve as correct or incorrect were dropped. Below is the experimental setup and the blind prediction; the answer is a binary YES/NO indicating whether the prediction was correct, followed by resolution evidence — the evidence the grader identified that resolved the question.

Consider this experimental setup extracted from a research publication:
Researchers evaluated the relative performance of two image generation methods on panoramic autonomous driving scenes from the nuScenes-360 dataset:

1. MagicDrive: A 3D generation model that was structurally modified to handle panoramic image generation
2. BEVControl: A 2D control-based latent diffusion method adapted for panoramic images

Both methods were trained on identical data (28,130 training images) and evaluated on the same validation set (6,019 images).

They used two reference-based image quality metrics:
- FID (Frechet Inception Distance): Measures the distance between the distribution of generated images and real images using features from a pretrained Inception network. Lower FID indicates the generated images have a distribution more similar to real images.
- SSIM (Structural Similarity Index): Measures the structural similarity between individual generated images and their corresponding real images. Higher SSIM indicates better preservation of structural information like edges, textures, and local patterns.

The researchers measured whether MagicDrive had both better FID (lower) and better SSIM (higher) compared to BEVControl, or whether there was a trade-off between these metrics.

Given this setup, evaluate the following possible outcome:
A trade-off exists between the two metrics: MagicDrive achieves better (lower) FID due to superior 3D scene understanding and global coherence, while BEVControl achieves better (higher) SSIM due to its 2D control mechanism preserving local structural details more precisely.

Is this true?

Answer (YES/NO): NO